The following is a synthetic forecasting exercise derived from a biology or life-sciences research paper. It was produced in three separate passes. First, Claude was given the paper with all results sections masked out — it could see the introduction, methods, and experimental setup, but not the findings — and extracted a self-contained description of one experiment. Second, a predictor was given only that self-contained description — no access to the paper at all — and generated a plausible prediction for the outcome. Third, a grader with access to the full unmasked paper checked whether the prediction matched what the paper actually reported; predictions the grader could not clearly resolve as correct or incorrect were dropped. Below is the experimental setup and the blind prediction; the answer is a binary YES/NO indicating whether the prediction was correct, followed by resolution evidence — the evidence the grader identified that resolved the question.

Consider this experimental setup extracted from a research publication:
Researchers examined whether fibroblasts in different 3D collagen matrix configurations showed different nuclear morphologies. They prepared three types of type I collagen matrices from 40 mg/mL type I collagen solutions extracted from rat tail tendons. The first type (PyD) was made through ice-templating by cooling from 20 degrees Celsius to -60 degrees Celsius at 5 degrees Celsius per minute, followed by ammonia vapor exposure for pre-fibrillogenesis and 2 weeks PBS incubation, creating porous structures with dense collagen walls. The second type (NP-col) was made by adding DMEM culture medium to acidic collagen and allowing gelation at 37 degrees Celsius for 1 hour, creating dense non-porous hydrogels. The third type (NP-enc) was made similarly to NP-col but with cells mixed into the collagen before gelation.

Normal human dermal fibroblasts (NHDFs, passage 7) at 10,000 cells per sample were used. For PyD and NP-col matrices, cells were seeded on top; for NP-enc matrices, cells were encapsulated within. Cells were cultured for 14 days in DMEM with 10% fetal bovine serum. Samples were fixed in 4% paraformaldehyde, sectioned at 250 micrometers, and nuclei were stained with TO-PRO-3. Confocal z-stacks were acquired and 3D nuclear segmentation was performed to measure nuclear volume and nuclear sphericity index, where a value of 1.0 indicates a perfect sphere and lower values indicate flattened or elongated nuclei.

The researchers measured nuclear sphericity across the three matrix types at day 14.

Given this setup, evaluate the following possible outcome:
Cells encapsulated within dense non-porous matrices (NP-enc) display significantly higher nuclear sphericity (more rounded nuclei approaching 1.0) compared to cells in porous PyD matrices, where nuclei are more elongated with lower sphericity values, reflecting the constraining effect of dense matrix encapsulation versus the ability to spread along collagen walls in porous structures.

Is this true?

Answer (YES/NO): NO